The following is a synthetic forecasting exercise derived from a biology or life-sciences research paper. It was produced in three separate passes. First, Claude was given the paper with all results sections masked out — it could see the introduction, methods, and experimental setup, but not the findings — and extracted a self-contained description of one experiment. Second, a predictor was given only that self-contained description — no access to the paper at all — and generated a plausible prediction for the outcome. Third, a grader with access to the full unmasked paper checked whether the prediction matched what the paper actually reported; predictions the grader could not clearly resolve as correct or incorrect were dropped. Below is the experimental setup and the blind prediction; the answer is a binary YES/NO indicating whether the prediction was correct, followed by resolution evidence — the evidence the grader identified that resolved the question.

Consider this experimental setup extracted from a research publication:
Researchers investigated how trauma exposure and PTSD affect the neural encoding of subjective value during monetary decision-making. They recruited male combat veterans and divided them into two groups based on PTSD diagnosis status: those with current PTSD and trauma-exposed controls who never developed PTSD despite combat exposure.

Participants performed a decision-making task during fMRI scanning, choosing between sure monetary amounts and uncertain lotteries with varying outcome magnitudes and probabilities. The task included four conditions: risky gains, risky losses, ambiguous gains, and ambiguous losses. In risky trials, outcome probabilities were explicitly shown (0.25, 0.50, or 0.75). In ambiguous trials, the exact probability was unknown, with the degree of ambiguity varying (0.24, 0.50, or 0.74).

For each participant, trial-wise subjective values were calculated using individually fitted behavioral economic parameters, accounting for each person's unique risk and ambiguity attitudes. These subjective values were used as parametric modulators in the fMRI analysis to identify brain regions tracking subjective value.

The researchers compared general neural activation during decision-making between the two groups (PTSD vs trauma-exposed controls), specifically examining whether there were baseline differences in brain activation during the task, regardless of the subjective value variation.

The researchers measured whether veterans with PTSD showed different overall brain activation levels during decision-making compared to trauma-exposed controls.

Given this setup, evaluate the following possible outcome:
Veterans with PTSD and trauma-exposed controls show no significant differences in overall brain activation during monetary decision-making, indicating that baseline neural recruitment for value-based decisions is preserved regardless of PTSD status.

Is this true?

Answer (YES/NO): NO